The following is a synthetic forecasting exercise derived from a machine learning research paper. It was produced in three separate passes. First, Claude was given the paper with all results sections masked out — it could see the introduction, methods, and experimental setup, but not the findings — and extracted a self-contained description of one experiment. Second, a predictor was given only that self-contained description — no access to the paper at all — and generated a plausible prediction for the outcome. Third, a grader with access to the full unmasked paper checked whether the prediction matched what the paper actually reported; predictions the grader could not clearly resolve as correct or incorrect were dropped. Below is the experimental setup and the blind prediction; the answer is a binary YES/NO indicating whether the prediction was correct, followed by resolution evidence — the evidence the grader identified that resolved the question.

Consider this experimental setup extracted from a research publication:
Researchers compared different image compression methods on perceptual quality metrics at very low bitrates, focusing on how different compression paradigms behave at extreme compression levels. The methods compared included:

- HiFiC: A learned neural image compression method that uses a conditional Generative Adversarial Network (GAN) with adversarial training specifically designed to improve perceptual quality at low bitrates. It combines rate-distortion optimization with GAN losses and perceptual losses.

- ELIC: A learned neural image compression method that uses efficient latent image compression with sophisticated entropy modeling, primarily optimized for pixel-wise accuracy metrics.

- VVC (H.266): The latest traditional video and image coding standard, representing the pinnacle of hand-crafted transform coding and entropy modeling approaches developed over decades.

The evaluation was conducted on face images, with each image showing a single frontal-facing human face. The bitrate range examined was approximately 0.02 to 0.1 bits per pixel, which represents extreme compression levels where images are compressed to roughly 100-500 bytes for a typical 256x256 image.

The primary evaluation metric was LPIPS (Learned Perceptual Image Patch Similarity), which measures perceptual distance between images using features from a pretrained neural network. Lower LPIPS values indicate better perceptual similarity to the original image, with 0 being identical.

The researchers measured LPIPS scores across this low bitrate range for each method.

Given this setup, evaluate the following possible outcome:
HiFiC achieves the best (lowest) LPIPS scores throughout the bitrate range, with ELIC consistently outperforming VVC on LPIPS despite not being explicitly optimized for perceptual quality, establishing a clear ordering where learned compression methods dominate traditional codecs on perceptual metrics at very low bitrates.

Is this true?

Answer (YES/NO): YES